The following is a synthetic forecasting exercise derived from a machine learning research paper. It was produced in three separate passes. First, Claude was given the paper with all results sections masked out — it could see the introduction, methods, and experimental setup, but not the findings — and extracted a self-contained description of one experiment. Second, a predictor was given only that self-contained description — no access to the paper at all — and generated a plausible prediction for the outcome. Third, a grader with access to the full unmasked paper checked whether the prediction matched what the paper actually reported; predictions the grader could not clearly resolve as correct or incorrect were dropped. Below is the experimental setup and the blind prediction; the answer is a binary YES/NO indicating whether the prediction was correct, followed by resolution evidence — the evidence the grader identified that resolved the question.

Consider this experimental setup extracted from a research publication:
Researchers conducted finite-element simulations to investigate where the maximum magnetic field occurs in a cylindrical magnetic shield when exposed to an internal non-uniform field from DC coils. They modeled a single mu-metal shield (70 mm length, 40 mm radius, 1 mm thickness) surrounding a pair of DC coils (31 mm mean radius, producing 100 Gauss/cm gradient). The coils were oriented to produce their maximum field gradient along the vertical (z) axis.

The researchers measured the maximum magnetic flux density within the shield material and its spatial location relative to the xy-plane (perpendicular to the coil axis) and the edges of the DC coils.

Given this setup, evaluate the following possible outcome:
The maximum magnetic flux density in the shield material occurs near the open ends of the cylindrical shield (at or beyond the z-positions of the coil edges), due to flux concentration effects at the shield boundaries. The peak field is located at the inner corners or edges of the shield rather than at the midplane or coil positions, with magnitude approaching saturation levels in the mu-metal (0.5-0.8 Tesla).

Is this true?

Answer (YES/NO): NO